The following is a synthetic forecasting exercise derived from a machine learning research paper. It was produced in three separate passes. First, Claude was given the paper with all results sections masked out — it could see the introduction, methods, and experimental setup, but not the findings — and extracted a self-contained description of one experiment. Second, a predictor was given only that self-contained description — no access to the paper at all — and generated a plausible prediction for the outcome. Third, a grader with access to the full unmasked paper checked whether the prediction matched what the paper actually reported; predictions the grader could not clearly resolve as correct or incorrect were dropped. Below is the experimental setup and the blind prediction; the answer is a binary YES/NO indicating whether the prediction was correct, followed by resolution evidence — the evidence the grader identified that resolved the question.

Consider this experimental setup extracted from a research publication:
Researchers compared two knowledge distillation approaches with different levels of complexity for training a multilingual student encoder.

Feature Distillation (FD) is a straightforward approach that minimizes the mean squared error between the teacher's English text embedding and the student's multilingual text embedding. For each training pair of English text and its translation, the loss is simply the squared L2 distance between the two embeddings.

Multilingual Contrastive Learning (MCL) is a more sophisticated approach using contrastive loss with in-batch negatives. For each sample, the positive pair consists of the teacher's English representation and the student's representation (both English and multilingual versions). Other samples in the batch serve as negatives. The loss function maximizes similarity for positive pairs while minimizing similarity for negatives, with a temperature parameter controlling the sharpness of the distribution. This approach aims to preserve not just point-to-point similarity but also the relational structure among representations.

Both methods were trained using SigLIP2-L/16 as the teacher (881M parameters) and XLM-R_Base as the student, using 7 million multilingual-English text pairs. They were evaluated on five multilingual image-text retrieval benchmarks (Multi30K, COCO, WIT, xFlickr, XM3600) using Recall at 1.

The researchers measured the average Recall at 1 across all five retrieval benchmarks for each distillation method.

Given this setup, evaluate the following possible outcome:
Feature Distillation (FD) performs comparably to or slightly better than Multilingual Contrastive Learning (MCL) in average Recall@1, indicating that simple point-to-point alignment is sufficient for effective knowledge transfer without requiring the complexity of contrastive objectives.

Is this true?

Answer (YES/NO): NO